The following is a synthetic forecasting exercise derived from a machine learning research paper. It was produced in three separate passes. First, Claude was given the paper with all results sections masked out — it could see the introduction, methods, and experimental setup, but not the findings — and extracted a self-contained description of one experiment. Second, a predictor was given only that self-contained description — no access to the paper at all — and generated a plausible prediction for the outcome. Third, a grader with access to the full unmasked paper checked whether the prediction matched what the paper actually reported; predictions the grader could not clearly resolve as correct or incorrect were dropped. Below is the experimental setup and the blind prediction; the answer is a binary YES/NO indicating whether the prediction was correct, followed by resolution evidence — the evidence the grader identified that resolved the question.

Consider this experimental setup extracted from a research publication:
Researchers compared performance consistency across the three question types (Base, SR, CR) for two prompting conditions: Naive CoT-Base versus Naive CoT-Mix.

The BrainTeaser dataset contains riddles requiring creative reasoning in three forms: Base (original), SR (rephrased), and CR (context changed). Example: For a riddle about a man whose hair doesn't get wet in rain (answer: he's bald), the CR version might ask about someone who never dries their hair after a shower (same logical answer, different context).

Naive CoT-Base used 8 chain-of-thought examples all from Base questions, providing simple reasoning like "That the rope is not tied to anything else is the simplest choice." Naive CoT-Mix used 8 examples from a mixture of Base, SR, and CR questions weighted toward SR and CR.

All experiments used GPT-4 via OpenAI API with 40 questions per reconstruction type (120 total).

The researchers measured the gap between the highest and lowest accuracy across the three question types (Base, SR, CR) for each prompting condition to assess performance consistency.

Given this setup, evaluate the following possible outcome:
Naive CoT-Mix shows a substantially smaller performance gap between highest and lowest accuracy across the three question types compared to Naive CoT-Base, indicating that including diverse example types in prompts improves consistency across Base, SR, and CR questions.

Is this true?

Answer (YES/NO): YES